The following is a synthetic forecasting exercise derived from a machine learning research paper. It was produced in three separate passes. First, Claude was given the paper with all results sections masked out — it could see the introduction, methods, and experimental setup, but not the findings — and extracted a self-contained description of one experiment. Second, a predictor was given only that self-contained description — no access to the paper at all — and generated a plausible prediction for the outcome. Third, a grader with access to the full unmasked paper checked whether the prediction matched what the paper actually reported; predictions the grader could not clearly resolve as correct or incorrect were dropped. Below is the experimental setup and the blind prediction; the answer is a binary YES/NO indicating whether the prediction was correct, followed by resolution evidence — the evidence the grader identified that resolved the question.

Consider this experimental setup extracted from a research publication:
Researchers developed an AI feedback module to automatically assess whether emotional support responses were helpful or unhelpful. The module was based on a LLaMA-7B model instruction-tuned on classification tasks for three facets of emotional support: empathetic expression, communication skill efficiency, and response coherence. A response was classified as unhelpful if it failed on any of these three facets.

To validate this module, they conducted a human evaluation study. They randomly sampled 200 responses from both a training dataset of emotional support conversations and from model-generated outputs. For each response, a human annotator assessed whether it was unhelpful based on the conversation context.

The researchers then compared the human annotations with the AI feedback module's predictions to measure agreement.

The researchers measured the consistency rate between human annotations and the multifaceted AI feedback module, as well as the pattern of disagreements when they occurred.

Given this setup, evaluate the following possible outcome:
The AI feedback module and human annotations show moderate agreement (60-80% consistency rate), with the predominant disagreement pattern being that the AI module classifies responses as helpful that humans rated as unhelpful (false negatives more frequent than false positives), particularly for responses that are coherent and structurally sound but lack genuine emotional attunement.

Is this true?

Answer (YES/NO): NO